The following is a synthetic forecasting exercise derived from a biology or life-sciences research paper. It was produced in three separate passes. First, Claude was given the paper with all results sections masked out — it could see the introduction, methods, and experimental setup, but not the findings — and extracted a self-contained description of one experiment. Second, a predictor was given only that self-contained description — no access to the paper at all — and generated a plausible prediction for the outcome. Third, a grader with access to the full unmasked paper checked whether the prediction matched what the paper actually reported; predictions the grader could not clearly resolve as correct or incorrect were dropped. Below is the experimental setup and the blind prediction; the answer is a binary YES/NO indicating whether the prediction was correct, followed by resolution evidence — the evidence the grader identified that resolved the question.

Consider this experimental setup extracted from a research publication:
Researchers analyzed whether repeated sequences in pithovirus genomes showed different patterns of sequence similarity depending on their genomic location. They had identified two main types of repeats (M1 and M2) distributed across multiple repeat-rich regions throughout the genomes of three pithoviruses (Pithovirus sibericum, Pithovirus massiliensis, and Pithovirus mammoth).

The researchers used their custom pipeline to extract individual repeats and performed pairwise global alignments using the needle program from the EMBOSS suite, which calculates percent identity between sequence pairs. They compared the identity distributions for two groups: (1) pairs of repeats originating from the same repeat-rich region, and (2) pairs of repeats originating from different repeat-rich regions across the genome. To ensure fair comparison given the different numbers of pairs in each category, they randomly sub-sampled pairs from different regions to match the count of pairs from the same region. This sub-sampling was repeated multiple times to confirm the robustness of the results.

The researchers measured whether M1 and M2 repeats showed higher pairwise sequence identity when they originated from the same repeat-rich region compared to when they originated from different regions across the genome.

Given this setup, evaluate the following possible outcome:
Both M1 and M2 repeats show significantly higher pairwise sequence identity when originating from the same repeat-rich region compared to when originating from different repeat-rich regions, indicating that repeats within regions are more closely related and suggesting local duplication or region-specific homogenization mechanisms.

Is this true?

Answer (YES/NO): YES